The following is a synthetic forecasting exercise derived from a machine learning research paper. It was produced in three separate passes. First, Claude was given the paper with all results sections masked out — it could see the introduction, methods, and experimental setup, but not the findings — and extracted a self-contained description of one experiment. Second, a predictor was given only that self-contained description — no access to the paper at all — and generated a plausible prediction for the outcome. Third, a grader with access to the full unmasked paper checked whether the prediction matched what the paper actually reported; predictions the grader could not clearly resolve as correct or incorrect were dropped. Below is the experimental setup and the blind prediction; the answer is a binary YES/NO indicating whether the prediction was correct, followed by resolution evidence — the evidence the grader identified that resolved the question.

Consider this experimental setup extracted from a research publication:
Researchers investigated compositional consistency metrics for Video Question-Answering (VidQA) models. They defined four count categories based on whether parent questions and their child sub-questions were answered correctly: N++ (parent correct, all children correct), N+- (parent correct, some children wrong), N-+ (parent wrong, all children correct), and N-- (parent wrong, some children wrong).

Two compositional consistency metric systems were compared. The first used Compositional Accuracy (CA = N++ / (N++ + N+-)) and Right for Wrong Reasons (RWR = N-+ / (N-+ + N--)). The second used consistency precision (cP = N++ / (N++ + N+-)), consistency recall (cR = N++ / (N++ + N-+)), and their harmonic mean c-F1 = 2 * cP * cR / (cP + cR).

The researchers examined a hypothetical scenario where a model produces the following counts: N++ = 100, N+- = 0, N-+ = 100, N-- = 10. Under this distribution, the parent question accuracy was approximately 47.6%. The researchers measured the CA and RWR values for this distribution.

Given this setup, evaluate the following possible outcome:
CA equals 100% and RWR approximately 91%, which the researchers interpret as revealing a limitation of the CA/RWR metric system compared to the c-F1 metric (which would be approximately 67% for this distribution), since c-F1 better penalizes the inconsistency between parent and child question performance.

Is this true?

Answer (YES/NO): YES